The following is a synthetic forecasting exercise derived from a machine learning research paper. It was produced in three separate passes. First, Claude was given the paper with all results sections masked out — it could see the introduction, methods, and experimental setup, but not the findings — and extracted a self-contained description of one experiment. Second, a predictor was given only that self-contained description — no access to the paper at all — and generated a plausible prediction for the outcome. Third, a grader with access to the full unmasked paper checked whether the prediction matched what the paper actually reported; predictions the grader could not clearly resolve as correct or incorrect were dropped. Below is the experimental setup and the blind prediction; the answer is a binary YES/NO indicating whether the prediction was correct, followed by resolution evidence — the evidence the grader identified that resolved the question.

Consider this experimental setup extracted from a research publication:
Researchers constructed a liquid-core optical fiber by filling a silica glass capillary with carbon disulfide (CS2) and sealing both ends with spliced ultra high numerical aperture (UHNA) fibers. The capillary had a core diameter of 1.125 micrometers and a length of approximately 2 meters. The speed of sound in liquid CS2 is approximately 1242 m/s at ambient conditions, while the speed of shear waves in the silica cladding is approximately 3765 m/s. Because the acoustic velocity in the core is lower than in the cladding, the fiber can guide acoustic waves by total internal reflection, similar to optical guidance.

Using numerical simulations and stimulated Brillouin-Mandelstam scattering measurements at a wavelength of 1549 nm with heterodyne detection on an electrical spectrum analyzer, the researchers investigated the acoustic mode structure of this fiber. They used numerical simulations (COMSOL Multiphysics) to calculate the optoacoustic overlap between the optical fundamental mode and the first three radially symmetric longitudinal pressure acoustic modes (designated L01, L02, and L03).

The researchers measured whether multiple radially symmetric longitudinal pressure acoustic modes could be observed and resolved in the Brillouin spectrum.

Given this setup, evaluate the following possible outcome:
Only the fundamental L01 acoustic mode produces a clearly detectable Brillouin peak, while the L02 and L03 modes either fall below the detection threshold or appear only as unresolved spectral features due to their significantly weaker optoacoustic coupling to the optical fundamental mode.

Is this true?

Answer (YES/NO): NO